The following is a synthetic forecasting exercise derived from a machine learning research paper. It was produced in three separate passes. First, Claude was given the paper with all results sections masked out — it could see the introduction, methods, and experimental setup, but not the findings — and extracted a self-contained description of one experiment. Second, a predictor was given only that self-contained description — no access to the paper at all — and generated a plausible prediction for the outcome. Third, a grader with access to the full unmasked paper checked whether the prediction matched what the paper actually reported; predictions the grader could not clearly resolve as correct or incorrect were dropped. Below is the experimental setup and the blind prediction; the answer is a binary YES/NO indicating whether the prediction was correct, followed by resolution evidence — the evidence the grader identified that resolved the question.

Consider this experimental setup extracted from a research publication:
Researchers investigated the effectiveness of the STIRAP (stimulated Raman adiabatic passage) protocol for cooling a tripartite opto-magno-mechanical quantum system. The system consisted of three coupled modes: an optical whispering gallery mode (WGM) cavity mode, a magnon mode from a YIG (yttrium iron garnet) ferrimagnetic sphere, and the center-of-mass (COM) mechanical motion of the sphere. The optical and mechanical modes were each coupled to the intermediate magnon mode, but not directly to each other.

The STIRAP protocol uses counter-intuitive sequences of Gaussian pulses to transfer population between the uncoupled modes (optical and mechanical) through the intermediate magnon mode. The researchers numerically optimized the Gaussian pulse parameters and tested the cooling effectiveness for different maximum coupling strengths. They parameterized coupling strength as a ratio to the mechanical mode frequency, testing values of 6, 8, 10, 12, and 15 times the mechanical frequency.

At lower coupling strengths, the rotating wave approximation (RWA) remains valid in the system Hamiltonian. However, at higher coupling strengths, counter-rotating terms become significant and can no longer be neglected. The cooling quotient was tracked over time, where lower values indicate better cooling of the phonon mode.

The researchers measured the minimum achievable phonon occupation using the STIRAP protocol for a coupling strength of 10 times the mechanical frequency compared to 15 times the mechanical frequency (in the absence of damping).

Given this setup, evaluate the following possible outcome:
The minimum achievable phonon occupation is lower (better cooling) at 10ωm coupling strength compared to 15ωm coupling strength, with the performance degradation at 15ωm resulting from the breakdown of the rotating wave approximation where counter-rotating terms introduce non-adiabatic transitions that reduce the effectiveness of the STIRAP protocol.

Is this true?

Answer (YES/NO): YES